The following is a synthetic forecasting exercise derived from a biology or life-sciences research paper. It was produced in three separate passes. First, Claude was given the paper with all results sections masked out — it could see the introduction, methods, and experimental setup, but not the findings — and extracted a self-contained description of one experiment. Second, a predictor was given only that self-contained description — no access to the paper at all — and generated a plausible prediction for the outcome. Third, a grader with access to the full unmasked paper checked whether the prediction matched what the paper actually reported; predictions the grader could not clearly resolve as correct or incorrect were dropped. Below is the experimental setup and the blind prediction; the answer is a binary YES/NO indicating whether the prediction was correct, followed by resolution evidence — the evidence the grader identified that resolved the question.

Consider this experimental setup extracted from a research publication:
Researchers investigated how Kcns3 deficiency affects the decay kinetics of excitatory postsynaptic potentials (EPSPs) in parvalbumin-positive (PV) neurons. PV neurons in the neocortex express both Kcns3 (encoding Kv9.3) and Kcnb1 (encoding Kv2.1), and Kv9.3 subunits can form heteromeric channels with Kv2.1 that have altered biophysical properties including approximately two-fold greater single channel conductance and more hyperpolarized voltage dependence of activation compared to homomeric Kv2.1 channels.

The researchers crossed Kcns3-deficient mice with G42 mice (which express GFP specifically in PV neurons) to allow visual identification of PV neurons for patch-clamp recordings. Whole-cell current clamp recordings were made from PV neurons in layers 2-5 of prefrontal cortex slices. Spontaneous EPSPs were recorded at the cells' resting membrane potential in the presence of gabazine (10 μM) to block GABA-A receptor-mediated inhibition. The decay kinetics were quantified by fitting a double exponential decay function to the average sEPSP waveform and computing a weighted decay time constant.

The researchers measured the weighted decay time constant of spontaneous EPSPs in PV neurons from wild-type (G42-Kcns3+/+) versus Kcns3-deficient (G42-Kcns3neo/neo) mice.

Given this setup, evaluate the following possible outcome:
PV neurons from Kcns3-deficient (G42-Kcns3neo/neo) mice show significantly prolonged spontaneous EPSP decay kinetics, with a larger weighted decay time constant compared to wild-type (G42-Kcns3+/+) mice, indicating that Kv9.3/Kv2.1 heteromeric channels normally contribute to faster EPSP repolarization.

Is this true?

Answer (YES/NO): NO